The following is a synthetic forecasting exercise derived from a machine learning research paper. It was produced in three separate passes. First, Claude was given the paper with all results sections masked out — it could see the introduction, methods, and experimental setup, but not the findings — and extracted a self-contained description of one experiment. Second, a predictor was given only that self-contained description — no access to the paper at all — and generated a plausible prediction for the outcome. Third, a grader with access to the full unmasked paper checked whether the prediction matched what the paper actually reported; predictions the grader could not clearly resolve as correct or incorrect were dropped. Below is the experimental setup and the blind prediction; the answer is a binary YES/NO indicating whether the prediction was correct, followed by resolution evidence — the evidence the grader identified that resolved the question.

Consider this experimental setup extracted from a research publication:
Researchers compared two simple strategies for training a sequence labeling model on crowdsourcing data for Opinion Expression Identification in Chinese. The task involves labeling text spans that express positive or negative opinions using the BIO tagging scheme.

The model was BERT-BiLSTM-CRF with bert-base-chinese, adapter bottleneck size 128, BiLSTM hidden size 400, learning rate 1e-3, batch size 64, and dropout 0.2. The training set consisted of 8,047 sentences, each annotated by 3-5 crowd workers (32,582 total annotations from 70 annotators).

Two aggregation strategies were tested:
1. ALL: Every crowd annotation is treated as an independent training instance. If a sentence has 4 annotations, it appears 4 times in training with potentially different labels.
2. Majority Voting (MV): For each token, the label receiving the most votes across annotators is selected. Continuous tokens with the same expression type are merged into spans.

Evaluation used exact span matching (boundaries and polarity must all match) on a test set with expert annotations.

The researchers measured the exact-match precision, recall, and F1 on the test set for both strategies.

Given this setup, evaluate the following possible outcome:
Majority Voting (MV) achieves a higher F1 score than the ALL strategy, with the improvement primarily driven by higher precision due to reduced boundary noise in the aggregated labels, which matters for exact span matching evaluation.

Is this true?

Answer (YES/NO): NO